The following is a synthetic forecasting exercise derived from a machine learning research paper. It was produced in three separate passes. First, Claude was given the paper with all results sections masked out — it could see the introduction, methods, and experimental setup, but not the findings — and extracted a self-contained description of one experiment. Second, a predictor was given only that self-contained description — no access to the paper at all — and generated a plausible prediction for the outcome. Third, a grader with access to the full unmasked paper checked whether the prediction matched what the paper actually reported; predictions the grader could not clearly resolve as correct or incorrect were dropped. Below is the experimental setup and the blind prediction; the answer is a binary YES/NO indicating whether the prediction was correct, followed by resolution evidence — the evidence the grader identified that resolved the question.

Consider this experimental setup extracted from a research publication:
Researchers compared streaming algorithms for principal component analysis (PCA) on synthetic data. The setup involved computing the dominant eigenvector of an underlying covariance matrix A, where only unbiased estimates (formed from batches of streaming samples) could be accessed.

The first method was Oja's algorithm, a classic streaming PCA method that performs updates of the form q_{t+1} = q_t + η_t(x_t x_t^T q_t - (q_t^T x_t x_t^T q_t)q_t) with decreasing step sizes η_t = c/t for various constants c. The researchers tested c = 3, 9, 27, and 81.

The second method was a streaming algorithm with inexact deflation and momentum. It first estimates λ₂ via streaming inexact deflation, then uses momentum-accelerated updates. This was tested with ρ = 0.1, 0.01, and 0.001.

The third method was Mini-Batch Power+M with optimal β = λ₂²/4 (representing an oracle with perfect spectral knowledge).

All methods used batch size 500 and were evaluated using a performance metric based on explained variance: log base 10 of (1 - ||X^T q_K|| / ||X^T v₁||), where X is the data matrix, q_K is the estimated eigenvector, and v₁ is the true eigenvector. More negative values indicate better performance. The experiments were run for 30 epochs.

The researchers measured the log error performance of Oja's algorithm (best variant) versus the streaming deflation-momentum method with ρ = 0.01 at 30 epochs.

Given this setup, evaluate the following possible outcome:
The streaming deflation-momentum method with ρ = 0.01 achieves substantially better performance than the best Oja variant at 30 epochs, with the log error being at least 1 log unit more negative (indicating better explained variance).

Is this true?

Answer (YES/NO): YES